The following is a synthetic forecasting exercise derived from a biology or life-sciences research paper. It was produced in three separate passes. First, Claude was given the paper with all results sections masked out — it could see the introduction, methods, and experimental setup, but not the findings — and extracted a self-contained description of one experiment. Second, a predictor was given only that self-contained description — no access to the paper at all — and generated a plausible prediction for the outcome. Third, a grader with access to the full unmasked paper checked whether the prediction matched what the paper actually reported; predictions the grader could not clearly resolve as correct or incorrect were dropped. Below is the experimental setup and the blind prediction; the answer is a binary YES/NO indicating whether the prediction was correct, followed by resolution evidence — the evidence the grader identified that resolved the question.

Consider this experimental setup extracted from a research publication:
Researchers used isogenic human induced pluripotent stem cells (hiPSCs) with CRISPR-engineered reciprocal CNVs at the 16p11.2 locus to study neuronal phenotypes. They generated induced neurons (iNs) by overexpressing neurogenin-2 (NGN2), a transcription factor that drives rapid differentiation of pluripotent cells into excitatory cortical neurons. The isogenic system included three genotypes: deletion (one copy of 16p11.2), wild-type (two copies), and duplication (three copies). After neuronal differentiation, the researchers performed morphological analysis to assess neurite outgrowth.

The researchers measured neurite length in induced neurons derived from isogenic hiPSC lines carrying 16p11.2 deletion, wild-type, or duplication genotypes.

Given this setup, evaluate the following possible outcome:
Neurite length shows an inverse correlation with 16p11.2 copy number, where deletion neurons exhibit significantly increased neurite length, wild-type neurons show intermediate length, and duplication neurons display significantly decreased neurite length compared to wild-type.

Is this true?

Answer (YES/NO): NO